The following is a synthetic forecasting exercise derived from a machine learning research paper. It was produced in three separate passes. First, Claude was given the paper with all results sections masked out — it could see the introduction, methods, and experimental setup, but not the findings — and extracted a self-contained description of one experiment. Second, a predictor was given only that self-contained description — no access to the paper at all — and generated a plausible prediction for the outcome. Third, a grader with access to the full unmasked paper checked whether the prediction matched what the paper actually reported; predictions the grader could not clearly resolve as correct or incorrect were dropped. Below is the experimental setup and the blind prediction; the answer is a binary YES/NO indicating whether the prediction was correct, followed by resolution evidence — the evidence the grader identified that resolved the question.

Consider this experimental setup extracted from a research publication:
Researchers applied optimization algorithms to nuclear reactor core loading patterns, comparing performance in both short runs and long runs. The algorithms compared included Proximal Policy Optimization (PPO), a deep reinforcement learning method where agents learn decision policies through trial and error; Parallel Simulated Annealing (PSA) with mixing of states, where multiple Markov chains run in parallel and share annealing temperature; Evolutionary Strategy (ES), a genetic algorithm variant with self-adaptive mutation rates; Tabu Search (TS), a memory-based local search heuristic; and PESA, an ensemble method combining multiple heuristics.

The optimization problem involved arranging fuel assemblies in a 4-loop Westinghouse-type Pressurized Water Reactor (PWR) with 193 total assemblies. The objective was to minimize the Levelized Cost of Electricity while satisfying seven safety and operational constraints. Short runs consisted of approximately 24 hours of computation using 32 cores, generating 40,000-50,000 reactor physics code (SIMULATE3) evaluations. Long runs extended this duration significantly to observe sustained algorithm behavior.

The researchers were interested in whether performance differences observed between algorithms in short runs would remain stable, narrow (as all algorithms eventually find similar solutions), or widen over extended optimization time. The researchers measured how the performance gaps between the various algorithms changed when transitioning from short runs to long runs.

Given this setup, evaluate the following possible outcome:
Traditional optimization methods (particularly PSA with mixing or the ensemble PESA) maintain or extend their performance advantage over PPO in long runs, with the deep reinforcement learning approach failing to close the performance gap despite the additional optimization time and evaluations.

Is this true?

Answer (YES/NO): NO